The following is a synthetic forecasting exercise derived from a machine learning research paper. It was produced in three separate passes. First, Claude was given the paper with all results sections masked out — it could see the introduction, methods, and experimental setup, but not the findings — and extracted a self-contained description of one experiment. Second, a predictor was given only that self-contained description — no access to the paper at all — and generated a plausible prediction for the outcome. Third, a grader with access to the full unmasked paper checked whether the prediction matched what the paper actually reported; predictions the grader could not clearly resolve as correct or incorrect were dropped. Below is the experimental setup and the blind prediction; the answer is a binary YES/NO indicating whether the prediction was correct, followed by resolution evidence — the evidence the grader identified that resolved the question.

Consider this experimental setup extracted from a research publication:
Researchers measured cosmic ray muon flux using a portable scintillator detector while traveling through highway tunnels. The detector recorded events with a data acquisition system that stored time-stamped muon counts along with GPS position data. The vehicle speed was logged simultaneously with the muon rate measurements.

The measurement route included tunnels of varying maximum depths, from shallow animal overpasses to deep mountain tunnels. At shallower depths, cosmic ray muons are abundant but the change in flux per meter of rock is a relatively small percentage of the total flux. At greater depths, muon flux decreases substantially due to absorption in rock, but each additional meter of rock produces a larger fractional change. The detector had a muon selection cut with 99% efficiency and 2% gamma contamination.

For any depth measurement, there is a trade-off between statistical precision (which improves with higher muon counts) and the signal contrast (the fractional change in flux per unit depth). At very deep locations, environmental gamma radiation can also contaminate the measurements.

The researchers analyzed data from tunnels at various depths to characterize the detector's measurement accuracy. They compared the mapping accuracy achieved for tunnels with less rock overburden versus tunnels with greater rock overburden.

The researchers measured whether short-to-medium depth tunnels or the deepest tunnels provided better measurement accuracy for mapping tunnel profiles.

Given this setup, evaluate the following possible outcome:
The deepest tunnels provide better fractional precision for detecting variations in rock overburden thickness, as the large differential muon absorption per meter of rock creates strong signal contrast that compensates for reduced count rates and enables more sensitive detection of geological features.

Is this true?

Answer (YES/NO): NO